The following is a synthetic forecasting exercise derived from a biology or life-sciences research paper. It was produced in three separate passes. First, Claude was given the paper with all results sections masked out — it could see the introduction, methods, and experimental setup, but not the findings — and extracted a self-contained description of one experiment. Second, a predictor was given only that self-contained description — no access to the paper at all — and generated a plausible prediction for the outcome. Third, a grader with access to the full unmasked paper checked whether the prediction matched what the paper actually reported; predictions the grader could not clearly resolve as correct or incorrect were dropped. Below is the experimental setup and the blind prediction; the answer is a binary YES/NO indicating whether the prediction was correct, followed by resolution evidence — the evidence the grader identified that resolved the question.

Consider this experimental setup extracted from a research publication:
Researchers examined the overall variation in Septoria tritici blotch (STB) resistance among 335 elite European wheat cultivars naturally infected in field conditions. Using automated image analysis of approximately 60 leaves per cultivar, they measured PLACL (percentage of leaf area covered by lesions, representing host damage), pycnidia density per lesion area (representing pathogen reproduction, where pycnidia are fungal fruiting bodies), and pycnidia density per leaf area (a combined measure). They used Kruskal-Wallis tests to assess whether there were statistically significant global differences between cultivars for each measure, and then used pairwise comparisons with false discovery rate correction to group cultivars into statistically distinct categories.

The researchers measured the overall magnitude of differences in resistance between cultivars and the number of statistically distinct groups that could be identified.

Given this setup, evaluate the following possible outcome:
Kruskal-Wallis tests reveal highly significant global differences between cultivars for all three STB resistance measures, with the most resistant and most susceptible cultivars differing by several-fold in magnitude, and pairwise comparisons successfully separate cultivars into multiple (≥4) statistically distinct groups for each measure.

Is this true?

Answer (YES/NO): NO